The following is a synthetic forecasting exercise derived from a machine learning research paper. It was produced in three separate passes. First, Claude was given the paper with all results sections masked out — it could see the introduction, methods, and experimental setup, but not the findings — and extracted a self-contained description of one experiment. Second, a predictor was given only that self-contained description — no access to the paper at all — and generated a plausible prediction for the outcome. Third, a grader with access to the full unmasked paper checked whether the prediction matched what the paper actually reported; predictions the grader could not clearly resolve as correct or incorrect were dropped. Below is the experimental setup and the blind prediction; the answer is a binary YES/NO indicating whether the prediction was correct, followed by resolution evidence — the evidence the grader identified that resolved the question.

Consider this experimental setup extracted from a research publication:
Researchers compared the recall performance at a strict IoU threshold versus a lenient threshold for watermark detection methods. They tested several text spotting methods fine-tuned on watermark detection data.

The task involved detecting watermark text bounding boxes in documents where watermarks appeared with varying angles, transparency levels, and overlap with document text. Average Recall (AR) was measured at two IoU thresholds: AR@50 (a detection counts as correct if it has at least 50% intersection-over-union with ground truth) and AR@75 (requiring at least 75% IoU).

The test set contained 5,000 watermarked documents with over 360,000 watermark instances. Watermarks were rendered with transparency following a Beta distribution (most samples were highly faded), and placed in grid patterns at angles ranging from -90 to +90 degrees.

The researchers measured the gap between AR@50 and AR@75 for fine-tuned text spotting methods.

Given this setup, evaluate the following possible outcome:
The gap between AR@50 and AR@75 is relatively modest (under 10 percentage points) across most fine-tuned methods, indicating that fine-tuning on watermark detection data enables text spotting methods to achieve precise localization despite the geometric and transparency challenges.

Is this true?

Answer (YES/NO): NO